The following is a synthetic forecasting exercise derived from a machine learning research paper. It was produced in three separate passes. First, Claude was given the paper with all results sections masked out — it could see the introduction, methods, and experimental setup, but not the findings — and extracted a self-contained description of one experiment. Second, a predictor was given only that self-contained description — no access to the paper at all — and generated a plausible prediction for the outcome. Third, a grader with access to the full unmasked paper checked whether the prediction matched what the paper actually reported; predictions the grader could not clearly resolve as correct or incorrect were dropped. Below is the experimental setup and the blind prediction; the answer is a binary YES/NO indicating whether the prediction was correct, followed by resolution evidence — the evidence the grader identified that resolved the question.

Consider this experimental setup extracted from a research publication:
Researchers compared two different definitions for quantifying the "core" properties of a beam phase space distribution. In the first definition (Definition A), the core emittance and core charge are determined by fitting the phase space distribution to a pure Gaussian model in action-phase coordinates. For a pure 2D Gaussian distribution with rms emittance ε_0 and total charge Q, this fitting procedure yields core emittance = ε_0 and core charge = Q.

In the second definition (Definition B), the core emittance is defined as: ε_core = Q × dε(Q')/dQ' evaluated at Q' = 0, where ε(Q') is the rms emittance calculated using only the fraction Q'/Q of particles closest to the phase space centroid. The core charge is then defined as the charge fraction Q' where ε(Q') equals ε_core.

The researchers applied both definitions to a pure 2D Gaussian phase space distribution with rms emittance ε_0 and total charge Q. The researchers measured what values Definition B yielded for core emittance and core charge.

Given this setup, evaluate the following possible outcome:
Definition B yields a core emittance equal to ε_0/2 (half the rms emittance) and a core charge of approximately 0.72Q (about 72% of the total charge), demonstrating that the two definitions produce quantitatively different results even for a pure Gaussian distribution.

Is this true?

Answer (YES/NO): YES